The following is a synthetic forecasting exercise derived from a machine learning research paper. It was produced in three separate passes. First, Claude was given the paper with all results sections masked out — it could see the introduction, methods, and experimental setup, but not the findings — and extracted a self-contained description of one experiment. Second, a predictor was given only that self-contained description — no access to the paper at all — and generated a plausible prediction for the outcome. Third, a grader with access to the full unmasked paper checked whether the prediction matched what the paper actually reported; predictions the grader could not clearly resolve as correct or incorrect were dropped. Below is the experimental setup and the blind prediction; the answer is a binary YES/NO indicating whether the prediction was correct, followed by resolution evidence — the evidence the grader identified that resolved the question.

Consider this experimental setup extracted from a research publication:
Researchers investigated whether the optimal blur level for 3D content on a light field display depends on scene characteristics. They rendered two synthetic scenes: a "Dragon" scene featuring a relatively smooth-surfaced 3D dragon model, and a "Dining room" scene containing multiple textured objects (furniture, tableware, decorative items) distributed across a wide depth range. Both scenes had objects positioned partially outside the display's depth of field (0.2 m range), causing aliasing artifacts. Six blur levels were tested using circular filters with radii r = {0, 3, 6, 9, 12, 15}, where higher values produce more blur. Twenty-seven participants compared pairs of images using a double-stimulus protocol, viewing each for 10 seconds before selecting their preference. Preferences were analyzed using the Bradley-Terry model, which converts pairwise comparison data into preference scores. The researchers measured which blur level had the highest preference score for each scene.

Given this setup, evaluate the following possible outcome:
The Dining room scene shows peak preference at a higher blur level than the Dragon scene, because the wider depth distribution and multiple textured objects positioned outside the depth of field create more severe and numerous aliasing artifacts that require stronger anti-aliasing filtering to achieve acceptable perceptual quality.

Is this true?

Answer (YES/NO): YES